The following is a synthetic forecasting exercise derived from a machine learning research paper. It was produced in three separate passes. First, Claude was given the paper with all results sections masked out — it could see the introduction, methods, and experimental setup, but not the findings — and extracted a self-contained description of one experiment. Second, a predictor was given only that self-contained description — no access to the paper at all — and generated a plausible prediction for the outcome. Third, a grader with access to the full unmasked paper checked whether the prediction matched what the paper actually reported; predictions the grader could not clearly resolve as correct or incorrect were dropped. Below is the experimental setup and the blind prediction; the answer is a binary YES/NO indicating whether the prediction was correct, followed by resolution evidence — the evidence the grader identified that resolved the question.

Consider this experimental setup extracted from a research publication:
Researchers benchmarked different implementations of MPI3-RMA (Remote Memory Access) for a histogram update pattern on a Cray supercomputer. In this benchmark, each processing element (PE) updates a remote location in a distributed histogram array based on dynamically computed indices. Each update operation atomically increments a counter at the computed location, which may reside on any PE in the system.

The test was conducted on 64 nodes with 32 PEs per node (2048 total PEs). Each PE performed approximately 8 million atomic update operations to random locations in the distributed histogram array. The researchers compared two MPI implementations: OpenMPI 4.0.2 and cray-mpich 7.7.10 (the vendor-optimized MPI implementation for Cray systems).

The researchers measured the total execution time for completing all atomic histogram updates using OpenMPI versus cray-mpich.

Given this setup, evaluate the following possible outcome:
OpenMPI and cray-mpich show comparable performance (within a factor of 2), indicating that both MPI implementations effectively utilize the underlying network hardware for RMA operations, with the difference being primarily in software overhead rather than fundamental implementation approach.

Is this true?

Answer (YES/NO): NO